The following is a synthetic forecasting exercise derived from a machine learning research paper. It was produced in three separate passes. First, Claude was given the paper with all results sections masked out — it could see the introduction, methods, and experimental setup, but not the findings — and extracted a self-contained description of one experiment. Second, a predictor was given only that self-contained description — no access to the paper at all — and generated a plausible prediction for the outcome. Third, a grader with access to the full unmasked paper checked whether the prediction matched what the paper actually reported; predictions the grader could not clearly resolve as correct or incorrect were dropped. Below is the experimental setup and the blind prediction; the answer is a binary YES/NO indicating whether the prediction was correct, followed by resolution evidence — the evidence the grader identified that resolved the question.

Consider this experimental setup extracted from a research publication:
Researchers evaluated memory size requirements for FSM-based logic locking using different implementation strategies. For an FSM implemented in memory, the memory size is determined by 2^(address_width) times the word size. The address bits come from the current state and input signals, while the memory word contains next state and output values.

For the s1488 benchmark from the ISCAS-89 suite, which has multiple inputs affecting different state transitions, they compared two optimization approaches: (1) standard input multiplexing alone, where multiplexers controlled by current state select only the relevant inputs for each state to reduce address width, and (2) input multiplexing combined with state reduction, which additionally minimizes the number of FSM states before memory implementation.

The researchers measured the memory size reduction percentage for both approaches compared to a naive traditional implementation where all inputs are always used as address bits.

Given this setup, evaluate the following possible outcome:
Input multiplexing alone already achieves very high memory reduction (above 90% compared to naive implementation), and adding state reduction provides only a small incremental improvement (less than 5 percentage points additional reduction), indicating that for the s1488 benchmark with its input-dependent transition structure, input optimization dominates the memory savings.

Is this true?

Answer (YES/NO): NO